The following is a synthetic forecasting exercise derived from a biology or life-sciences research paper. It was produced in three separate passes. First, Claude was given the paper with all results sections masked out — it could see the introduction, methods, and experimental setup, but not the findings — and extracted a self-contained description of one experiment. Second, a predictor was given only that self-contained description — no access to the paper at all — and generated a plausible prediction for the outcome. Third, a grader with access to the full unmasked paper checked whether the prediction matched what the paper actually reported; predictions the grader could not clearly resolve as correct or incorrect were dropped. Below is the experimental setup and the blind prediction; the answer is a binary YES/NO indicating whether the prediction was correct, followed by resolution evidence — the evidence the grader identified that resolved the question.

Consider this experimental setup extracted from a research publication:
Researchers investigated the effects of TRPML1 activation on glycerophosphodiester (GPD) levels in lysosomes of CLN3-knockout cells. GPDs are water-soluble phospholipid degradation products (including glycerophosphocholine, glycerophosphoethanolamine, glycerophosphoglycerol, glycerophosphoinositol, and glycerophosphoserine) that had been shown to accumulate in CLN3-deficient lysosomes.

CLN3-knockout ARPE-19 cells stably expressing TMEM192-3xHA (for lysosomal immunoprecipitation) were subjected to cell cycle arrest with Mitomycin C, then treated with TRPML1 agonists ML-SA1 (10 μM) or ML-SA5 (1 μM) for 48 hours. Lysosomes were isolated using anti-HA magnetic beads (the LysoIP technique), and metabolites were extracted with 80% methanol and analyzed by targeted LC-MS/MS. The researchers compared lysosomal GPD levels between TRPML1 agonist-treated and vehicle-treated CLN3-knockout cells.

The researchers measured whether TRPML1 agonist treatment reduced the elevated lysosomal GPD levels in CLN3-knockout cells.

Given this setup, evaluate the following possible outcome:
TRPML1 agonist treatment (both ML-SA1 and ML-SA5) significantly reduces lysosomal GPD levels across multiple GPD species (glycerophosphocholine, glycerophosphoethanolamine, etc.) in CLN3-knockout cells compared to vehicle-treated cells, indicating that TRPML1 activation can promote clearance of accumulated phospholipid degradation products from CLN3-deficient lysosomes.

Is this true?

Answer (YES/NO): NO